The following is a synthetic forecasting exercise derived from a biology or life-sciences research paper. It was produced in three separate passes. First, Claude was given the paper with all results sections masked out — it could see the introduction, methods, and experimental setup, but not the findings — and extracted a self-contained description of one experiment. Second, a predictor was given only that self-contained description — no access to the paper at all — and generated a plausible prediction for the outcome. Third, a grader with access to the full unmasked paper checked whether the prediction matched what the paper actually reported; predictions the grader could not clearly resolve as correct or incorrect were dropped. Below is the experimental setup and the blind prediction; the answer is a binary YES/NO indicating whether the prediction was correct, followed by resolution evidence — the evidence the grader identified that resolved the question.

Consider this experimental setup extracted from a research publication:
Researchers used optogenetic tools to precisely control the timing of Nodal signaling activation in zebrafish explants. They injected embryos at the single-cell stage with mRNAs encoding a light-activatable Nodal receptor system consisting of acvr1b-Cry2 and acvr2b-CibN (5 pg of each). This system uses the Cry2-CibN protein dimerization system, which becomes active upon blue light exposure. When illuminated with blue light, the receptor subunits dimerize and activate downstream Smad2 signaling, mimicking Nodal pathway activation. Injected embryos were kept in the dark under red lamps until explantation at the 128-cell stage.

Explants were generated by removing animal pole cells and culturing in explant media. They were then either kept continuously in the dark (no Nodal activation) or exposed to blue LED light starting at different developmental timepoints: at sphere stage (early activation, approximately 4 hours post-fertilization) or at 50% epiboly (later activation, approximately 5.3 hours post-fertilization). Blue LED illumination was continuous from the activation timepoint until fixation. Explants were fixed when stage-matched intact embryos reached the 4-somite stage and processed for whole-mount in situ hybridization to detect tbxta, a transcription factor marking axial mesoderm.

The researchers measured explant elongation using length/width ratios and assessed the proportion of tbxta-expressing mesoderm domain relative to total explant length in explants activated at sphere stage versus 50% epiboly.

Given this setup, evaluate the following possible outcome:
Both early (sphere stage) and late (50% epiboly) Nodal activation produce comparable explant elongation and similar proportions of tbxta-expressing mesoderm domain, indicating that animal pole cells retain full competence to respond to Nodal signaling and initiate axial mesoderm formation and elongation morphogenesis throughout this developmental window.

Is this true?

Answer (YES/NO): NO